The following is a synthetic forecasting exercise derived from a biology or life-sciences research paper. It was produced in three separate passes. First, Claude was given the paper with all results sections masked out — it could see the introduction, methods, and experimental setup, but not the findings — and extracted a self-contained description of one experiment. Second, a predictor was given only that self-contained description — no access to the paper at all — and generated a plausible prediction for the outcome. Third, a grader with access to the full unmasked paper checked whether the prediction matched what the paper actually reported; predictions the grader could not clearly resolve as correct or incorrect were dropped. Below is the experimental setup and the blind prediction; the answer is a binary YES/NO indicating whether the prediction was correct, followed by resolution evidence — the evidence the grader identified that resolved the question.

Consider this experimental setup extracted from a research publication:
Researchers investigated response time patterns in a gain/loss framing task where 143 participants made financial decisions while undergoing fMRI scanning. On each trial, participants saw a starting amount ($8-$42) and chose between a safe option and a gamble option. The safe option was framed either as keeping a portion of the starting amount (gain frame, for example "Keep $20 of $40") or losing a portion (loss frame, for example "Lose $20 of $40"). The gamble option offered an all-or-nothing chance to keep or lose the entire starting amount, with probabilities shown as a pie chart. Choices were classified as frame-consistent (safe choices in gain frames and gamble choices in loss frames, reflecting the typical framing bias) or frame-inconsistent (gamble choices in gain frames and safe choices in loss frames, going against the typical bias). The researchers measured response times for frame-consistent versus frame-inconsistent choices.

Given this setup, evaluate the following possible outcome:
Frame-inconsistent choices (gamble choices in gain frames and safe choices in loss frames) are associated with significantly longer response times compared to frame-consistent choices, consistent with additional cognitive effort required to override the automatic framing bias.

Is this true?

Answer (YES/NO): YES